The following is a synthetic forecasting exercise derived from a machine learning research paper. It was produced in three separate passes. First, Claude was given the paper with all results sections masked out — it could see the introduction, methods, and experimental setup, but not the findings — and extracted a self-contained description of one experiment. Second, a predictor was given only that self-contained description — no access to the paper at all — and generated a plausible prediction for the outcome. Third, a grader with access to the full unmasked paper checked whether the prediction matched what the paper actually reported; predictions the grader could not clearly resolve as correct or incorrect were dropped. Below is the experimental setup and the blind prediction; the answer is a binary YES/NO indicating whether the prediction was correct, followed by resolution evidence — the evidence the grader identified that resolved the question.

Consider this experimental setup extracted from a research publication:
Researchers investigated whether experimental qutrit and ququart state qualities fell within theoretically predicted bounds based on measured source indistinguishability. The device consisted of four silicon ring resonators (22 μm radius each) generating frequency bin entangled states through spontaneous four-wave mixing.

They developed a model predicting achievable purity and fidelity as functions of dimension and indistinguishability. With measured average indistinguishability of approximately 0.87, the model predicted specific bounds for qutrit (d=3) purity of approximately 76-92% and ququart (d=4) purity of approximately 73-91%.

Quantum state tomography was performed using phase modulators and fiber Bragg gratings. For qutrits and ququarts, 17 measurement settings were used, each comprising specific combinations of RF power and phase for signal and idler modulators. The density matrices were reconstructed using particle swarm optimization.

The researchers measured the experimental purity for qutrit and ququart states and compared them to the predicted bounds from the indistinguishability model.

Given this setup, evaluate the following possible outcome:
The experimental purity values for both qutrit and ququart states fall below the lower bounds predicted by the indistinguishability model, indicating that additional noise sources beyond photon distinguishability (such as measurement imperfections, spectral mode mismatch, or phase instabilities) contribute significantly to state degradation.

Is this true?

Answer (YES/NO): NO